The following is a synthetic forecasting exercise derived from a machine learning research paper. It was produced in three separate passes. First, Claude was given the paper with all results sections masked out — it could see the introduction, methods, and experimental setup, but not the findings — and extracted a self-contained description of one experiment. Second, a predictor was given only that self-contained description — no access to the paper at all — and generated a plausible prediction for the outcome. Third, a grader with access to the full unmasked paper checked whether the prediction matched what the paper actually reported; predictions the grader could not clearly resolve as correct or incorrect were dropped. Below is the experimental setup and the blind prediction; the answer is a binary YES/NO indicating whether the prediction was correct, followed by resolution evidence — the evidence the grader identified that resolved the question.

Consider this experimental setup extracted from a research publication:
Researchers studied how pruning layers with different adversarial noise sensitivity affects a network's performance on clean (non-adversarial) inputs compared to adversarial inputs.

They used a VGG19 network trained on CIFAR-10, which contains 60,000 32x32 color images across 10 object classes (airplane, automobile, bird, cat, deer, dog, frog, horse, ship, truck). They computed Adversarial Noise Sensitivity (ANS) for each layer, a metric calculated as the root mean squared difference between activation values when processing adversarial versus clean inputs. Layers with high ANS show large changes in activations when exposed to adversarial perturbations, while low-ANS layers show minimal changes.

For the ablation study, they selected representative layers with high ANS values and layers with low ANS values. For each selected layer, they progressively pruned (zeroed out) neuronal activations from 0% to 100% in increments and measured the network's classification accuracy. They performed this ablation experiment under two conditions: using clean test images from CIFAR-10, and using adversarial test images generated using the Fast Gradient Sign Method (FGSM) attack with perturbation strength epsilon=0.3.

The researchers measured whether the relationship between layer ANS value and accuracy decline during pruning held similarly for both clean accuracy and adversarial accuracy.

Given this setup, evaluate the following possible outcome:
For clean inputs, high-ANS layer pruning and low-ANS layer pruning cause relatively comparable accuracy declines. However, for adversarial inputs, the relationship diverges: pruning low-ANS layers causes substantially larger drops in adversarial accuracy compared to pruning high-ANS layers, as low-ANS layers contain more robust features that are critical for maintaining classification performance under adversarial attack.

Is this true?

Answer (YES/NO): NO